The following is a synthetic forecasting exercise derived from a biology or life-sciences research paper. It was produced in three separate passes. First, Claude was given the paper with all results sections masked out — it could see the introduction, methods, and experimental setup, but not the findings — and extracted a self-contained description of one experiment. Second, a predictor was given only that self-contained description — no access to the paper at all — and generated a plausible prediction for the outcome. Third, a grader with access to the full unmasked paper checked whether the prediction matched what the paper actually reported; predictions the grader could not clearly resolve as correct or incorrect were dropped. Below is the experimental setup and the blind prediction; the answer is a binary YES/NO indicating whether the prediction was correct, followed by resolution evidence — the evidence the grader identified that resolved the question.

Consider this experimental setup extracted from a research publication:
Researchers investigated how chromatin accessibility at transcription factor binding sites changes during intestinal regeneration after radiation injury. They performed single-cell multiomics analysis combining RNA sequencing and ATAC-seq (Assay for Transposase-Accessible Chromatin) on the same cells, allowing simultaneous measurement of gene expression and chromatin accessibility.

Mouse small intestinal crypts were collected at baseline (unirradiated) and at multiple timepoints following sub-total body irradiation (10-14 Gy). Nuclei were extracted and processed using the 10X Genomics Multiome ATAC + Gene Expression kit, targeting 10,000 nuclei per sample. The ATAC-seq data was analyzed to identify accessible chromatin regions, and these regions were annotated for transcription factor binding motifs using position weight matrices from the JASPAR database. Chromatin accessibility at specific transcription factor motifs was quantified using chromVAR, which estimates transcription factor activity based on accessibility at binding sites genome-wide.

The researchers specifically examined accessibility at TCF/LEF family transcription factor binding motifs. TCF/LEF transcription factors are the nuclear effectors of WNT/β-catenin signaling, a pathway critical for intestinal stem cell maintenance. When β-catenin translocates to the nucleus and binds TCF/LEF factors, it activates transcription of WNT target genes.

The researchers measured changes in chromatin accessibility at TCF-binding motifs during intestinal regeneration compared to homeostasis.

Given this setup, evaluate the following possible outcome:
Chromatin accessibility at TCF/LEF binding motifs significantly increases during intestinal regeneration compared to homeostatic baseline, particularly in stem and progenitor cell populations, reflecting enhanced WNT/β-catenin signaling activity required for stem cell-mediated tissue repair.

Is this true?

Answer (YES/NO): YES